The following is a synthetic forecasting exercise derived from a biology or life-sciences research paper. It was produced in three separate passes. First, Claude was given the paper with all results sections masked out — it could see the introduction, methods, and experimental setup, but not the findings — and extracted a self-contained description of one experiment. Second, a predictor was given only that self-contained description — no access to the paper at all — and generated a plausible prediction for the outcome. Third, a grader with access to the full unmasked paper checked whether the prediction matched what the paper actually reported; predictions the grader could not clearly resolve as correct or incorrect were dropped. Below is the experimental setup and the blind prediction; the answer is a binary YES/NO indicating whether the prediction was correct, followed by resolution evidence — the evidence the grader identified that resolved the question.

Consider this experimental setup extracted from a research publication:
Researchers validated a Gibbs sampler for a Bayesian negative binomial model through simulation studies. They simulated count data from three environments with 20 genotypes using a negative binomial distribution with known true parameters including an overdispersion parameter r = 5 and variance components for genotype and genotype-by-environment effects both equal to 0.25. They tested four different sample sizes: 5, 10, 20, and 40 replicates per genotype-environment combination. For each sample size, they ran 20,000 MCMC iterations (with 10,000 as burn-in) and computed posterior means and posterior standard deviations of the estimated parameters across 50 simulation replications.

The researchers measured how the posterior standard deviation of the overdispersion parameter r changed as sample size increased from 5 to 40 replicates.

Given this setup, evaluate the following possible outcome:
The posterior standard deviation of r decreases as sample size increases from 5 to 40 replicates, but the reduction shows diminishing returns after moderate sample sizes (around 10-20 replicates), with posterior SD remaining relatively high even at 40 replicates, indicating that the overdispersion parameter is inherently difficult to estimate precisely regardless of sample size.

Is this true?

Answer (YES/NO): NO